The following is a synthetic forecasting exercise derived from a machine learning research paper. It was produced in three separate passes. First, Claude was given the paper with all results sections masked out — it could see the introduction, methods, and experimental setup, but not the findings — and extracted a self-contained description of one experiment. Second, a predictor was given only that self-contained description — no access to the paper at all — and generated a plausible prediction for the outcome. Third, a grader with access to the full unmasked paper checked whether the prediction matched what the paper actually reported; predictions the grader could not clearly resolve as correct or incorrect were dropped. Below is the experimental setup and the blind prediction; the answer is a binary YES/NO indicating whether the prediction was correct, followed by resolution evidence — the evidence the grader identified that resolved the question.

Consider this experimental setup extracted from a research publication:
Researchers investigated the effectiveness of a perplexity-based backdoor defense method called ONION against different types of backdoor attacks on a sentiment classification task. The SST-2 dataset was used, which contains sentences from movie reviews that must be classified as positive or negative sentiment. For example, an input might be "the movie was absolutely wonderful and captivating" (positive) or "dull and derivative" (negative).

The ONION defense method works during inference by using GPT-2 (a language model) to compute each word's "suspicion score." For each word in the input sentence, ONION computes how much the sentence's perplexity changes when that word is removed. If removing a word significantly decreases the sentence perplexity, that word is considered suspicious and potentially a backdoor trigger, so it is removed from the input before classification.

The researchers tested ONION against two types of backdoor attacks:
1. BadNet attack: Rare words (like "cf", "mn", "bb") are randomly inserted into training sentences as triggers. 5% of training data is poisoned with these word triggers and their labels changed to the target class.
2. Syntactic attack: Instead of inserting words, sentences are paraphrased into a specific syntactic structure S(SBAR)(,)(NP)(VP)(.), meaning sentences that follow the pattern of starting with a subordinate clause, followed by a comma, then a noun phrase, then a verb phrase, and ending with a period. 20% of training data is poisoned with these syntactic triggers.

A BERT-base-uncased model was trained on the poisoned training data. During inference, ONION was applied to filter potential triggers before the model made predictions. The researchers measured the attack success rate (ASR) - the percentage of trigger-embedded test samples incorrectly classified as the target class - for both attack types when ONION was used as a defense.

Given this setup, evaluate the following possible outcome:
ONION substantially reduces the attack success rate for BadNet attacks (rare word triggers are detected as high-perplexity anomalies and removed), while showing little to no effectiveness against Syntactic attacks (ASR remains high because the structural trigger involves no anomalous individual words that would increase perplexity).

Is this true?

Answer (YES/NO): YES